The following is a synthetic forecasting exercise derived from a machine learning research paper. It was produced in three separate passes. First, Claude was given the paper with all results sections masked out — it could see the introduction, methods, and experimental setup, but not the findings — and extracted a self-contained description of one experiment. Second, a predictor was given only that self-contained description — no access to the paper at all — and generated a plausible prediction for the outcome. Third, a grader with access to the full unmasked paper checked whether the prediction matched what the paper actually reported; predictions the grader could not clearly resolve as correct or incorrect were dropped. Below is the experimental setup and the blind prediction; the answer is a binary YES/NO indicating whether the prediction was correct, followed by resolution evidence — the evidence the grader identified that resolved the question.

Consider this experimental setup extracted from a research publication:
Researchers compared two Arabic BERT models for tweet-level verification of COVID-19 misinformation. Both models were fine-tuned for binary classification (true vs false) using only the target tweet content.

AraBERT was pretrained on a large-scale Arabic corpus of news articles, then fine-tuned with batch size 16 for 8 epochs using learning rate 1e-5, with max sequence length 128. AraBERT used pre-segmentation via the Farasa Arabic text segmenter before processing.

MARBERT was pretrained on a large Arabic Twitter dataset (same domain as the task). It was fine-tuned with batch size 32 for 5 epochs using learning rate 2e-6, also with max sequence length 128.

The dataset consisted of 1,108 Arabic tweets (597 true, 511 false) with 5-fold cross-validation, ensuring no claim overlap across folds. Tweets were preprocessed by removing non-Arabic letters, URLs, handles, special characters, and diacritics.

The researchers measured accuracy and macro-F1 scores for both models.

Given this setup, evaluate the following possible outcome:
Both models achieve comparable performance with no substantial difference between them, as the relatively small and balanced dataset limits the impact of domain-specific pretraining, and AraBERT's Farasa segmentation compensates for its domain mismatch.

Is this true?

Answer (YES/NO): NO